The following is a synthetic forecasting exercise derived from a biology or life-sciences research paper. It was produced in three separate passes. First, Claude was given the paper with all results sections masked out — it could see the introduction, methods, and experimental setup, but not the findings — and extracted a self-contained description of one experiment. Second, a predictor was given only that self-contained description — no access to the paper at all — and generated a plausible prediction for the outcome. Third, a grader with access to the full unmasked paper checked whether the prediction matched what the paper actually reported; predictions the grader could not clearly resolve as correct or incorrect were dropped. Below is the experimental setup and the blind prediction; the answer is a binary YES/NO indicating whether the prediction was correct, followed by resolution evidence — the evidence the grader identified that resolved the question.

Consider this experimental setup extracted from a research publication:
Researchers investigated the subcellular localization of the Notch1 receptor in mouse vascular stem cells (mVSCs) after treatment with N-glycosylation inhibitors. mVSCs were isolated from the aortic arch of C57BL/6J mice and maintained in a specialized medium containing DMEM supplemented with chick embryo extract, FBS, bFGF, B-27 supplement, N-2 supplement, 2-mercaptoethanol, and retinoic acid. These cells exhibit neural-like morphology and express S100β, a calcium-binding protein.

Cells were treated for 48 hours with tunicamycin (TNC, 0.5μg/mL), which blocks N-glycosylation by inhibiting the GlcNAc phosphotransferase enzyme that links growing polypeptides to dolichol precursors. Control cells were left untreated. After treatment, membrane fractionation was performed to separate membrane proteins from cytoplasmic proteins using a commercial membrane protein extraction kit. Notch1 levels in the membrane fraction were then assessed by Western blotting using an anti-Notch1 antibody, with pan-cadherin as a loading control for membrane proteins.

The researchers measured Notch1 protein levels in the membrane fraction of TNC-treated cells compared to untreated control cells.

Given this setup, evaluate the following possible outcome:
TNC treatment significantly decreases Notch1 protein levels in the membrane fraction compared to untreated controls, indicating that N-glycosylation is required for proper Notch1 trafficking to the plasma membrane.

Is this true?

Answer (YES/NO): YES